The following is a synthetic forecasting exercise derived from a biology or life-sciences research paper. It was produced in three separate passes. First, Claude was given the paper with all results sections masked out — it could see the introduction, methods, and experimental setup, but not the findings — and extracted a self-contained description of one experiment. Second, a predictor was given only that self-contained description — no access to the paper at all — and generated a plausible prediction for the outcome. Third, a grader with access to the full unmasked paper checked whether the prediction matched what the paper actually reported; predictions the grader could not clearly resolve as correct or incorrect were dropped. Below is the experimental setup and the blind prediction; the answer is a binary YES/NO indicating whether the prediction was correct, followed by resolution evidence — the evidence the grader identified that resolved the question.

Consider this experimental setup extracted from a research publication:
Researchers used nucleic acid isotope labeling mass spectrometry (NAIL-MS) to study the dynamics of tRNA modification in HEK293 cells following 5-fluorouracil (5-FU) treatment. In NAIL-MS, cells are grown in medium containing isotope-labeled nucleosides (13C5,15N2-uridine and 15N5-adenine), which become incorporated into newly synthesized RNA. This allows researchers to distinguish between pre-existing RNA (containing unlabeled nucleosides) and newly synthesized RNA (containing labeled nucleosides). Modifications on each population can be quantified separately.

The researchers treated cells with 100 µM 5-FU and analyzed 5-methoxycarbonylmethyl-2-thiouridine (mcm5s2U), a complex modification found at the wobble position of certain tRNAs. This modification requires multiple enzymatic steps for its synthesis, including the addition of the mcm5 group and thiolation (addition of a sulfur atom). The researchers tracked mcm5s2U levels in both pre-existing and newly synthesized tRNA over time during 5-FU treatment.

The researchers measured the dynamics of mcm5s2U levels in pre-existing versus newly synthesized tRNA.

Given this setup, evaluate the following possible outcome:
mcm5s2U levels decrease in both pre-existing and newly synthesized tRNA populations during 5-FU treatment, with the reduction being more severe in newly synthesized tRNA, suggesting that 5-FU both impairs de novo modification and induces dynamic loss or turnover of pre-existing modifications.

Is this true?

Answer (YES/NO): NO